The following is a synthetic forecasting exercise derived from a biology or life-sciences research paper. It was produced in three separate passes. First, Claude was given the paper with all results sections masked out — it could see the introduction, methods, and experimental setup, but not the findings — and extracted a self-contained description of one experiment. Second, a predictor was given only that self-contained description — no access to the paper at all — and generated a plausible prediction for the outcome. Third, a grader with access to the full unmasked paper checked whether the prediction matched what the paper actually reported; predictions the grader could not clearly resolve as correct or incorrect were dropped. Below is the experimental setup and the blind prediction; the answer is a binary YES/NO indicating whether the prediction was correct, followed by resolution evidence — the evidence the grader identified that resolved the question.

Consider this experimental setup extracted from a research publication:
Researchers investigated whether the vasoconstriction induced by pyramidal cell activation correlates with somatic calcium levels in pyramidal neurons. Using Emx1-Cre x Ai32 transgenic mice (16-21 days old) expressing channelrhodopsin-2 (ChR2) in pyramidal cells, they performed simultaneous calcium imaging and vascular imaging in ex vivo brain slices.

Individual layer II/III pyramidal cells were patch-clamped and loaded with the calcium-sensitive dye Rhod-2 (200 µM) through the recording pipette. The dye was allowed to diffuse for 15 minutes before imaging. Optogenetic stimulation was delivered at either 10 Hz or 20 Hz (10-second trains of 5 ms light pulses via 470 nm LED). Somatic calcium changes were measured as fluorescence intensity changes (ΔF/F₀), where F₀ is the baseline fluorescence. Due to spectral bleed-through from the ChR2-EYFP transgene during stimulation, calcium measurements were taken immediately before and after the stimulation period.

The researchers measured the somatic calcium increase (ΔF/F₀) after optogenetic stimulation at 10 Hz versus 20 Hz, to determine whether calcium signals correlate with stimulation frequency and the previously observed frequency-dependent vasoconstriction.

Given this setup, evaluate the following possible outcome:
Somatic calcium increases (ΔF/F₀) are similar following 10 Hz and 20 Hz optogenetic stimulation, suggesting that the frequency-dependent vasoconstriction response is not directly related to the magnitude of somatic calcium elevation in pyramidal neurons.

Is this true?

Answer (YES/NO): NO